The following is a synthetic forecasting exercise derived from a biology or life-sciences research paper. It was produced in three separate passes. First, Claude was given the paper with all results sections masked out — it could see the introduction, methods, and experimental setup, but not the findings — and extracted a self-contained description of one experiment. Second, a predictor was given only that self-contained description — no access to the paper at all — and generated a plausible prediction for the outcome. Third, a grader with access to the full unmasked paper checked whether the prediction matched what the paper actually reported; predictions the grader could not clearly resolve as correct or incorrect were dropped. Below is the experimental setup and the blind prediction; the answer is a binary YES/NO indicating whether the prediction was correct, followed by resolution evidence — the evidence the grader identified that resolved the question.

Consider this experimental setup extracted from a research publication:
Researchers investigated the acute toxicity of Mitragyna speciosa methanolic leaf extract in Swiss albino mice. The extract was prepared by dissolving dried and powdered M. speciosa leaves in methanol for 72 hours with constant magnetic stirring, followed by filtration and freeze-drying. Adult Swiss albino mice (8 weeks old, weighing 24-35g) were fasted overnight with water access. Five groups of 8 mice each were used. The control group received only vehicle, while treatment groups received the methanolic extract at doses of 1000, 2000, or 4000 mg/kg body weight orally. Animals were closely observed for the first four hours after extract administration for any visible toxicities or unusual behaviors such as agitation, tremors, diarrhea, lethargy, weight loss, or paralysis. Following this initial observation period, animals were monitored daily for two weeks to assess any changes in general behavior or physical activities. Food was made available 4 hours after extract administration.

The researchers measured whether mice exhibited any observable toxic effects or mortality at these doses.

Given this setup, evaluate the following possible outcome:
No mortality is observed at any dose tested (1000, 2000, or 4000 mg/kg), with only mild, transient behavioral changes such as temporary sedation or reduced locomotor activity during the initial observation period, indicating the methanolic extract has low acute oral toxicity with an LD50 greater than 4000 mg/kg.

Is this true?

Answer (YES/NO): NO